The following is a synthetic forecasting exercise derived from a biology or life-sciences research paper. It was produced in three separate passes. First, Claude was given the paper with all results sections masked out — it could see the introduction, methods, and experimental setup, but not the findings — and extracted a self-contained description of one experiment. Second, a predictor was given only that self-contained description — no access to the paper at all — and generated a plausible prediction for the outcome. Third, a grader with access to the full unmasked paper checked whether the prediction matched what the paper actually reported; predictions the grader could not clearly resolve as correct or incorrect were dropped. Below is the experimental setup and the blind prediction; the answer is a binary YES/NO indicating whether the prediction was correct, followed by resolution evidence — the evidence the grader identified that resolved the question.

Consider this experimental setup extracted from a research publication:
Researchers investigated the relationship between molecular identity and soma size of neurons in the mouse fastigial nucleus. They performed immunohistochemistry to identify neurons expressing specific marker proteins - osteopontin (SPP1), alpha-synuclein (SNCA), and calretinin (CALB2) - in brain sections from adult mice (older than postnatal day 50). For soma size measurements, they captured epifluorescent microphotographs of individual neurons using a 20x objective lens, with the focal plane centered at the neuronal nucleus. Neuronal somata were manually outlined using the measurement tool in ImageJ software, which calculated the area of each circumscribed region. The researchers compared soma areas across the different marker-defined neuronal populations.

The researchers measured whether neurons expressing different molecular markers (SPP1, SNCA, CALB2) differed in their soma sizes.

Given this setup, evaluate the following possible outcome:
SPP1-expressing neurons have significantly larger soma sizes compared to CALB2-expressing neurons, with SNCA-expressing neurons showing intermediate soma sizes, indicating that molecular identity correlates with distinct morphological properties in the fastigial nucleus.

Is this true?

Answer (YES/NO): NO